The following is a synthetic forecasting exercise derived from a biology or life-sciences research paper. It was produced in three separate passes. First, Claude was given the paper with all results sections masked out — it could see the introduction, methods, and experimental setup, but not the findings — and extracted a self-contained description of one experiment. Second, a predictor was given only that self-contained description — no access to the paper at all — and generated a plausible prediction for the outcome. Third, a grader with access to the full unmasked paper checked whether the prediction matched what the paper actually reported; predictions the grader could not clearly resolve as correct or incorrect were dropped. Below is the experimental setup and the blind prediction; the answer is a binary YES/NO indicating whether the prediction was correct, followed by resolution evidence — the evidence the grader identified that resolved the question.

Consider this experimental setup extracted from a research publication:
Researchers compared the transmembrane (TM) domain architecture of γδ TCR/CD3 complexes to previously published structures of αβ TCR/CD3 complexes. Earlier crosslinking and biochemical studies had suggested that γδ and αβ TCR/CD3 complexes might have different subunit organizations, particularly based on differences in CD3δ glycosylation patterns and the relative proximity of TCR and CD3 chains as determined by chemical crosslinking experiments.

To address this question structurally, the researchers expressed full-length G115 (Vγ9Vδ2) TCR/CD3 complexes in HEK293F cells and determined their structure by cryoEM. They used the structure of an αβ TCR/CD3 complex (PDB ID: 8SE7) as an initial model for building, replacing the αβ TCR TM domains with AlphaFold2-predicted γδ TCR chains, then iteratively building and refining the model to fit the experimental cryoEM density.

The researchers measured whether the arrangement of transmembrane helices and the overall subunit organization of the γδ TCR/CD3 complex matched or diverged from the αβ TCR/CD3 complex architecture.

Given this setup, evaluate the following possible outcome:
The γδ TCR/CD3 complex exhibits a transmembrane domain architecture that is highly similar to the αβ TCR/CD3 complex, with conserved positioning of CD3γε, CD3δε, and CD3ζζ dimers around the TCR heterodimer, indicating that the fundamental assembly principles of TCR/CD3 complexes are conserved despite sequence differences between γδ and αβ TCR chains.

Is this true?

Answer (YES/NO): YES